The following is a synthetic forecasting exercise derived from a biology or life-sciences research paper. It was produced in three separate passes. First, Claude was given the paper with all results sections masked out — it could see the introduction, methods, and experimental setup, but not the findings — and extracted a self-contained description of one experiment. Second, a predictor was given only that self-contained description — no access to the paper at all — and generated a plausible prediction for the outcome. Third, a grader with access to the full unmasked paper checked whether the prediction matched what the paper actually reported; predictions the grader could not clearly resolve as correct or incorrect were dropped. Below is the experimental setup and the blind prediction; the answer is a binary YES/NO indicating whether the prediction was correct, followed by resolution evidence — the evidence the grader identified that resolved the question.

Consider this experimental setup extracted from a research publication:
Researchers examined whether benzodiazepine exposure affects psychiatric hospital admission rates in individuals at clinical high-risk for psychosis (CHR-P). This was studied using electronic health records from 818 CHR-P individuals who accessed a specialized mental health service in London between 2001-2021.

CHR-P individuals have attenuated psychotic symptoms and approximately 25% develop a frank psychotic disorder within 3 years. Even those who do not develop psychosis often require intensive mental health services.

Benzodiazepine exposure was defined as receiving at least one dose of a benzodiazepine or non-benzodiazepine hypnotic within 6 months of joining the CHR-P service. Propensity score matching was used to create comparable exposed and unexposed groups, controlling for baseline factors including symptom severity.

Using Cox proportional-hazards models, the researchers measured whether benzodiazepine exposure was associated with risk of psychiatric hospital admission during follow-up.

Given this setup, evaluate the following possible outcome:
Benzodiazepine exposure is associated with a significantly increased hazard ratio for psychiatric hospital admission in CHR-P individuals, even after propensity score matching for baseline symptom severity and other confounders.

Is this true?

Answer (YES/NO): NO